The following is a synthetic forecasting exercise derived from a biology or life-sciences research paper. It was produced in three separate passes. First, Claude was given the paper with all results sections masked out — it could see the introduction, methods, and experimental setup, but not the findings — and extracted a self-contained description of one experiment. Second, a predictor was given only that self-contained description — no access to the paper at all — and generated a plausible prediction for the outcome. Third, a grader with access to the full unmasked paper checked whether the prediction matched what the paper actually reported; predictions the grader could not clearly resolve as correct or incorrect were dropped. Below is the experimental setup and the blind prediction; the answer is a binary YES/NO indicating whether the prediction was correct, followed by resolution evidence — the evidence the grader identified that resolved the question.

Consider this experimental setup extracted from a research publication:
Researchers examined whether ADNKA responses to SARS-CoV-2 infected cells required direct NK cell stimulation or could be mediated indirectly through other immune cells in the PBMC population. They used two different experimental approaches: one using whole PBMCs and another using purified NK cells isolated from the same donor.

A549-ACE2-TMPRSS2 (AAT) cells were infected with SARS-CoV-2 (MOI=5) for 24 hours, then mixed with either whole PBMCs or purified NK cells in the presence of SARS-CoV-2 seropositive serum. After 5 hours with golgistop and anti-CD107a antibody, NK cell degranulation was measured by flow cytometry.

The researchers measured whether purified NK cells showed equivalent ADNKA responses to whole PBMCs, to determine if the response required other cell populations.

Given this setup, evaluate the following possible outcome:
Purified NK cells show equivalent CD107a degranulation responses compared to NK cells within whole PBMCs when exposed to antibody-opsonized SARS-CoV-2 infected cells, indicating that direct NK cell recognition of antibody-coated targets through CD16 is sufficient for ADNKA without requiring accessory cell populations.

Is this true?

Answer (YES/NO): YES